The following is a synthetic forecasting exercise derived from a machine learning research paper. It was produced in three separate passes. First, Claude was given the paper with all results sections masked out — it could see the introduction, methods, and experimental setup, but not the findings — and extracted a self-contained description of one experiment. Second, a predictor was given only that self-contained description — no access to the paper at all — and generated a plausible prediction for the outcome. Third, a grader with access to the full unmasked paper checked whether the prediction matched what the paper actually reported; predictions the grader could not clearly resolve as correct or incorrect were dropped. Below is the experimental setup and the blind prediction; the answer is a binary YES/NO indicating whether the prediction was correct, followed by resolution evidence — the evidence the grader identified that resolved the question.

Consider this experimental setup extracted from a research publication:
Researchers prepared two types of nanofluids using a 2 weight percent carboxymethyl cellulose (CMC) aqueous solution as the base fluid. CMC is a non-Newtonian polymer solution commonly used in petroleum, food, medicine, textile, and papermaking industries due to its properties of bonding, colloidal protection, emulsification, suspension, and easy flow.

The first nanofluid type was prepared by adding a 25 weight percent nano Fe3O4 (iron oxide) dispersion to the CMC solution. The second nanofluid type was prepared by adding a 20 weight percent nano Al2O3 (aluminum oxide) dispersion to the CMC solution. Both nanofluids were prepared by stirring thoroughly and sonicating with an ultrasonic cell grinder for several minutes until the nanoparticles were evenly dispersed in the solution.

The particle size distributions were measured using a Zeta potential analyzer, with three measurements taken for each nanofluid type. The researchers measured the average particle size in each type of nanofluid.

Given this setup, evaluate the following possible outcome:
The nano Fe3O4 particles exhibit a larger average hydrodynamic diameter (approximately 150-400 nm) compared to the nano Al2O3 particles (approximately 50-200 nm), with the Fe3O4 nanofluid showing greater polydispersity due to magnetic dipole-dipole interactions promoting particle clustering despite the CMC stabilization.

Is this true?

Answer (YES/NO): NO